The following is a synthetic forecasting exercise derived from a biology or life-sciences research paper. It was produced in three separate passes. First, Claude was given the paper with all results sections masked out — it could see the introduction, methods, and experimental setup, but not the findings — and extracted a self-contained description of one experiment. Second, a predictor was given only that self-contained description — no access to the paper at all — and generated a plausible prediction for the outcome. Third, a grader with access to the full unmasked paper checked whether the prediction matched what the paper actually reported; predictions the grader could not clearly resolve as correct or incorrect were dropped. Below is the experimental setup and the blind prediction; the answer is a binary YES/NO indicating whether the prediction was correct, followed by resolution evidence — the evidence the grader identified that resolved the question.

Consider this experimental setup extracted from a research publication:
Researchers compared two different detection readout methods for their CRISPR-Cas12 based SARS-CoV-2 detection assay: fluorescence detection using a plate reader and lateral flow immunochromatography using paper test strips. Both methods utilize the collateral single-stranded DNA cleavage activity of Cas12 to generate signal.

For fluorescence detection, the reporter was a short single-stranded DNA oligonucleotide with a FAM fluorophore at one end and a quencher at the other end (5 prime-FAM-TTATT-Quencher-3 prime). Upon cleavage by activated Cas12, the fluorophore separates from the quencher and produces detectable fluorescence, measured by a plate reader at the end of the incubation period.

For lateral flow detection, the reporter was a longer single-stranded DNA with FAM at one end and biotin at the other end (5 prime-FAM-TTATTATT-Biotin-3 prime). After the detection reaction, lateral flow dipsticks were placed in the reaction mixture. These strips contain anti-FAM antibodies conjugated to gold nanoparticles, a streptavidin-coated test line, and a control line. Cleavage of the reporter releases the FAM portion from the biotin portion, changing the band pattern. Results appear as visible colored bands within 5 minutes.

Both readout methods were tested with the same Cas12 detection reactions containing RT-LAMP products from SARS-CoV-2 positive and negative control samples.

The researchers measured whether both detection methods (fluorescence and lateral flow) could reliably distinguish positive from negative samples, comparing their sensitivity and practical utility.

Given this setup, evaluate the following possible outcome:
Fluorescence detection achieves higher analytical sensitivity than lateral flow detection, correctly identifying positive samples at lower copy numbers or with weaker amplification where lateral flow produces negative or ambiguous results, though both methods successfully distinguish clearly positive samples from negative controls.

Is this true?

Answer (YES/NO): NO